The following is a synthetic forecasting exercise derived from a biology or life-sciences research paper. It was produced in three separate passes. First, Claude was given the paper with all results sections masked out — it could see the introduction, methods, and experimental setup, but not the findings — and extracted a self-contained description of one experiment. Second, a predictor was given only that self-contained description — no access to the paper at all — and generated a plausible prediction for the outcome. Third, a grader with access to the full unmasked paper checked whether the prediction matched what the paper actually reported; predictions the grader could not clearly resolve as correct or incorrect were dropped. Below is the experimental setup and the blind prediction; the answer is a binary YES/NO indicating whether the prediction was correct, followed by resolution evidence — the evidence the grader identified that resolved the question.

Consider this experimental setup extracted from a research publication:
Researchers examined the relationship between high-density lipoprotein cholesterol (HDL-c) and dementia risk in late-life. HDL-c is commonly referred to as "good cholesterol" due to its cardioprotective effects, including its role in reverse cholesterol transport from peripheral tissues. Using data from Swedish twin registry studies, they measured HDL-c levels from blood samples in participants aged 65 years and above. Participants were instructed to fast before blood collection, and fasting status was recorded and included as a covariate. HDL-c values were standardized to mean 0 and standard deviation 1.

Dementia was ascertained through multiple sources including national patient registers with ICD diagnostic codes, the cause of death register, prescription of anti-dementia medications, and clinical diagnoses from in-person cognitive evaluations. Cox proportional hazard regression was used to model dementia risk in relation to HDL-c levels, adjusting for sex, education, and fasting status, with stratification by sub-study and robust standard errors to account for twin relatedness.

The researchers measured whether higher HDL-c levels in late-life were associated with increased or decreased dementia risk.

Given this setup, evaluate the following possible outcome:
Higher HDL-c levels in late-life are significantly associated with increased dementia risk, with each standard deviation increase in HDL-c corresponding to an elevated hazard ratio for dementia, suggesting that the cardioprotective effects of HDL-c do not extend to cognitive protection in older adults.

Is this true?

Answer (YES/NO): NO